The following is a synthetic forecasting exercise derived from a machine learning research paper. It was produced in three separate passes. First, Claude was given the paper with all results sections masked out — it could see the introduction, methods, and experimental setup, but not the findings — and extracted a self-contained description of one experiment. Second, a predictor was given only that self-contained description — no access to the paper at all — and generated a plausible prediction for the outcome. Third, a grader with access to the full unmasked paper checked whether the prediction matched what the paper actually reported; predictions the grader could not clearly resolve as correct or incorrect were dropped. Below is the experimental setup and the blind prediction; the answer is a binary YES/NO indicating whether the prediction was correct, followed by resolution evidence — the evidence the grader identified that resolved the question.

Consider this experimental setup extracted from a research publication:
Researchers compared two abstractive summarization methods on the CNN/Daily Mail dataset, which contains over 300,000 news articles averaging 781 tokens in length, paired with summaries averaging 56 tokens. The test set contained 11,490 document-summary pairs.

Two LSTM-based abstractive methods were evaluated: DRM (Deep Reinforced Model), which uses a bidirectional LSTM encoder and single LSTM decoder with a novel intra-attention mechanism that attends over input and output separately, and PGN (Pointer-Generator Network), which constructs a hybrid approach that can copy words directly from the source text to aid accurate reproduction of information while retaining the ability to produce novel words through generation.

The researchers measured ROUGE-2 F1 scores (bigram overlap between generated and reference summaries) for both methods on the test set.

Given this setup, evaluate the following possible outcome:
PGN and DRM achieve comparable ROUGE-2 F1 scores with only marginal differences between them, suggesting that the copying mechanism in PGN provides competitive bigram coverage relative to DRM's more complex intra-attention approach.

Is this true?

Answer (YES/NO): NO